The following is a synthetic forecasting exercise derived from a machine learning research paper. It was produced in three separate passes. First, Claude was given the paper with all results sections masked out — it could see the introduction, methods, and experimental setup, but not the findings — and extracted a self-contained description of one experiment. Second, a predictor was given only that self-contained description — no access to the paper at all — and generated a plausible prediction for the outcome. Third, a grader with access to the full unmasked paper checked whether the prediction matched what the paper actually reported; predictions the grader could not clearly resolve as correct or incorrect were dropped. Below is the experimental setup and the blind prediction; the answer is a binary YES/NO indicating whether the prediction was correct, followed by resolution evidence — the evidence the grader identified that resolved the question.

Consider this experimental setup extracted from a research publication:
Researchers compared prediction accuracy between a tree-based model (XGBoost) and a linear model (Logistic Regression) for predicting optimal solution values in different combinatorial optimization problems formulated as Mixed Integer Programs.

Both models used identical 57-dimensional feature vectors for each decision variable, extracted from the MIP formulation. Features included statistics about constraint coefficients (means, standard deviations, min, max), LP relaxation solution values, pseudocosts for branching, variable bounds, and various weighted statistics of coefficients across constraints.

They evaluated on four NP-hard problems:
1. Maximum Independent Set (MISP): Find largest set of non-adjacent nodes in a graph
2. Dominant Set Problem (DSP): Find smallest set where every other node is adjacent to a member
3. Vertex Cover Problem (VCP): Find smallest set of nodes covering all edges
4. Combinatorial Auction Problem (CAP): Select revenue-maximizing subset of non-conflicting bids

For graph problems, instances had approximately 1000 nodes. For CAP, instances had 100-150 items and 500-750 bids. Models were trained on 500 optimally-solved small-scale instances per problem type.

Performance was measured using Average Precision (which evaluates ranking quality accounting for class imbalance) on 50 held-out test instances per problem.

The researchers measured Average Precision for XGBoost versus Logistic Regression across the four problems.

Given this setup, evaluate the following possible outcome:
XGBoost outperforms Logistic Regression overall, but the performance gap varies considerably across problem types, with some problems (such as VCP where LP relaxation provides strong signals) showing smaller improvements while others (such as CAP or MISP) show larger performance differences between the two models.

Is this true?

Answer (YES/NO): NO